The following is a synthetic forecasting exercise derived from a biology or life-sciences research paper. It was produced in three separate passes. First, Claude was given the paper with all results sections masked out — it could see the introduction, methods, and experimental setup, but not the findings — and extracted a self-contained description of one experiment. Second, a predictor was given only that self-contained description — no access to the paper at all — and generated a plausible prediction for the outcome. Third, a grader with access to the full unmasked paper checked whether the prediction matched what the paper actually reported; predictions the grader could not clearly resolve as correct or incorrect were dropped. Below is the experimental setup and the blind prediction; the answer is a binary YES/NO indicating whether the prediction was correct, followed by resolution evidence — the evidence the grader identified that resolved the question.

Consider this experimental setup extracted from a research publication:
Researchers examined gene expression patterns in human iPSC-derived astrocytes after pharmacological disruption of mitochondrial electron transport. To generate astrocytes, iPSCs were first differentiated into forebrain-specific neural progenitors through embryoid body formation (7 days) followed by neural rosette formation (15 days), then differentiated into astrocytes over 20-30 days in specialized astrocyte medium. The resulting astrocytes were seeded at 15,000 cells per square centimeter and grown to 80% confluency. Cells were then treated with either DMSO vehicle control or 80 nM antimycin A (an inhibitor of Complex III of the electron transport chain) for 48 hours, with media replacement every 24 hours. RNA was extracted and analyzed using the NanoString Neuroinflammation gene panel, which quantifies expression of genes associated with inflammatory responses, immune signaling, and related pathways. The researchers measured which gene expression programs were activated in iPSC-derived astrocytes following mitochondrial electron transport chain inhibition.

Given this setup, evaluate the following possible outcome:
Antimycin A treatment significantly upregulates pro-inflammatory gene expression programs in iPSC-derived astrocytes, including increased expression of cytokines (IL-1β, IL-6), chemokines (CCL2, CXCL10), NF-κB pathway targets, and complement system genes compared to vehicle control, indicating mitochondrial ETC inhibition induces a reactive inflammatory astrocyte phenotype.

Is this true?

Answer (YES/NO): NO